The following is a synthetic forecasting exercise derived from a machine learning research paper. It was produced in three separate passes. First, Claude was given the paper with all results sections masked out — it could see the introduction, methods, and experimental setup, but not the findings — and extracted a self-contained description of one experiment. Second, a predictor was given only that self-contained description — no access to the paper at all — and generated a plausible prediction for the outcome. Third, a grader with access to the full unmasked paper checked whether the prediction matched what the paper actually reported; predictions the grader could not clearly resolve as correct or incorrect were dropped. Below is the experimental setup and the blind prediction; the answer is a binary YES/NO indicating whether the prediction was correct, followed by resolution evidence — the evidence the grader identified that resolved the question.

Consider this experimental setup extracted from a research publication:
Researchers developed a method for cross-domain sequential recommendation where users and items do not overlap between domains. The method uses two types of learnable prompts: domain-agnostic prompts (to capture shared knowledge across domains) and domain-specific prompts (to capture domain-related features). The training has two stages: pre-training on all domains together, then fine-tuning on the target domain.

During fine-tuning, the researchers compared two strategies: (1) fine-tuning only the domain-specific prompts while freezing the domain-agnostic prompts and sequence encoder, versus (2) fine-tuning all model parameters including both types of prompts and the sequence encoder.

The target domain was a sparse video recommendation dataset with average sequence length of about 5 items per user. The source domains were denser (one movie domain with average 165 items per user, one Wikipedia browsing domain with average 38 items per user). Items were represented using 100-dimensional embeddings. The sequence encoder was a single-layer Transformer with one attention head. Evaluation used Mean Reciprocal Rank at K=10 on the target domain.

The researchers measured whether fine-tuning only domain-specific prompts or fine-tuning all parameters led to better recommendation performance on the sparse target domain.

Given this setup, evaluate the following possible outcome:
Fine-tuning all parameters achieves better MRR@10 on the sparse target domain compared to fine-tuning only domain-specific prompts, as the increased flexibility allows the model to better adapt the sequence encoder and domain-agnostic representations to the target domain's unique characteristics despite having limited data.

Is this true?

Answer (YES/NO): NO